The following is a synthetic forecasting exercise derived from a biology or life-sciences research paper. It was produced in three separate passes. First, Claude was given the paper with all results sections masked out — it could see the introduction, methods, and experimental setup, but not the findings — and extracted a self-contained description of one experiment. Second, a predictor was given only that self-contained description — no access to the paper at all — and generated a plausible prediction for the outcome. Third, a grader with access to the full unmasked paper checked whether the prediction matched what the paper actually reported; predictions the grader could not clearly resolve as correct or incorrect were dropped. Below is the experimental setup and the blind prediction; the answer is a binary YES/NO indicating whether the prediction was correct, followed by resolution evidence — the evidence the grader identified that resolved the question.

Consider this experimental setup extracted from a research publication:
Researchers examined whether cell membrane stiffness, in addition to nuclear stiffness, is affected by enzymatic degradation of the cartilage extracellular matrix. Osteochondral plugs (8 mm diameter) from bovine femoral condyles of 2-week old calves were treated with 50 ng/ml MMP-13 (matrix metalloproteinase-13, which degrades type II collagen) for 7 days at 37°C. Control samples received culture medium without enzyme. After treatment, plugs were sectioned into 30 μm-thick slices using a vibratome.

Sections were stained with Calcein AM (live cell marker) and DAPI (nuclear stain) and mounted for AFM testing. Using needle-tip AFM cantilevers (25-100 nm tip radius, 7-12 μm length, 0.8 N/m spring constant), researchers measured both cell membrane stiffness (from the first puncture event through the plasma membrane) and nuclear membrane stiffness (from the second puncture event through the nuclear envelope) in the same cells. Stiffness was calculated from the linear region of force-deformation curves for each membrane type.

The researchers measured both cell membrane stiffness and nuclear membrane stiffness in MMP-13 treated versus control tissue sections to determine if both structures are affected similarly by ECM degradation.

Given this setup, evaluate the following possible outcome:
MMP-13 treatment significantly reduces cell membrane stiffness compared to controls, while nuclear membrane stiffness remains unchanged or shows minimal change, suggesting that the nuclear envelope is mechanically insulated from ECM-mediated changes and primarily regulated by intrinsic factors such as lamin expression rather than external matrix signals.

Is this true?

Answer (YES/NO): NO